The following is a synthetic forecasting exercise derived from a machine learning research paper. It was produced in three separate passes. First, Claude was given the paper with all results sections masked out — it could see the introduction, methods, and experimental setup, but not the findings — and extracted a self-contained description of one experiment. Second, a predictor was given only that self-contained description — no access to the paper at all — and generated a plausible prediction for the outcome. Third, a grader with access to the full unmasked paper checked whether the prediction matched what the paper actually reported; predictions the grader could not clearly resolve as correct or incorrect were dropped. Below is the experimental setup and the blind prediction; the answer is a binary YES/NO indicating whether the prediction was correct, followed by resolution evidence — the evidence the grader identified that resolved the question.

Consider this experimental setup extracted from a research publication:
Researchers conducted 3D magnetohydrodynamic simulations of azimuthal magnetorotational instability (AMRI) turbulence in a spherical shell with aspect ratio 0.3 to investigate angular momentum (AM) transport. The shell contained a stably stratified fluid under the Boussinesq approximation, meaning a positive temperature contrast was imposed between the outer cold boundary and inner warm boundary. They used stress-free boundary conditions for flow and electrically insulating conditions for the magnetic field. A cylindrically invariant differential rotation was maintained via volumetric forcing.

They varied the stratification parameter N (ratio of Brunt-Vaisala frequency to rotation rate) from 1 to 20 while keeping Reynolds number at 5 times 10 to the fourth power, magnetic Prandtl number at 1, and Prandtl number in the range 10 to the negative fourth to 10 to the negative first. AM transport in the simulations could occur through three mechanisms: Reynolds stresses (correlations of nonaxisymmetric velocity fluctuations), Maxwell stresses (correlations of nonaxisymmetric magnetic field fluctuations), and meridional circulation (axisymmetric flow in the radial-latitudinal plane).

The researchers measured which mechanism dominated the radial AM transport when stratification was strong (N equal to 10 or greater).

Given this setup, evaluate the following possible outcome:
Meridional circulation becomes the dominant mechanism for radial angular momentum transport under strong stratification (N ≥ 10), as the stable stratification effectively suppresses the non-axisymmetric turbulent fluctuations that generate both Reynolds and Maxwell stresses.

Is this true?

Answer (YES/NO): NO